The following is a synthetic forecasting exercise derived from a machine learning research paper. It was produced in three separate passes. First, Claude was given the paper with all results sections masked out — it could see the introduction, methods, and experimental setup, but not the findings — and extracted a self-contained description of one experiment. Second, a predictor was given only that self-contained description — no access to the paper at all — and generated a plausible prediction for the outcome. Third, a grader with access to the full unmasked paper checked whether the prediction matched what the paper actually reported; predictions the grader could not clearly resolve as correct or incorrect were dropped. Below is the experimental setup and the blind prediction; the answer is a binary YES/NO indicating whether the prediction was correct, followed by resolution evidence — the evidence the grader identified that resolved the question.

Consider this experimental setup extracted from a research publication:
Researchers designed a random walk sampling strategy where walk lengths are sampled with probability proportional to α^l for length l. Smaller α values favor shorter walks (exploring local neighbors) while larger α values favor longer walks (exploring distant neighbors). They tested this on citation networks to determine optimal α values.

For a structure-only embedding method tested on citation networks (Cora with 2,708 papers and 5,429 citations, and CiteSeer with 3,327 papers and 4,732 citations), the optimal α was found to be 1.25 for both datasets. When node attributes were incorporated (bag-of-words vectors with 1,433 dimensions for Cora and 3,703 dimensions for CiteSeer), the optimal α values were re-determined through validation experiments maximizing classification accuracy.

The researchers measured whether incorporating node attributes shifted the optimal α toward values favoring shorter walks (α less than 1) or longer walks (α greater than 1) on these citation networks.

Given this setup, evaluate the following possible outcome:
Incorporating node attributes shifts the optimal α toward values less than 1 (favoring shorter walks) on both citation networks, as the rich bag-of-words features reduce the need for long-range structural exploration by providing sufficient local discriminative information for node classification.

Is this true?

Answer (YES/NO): YES